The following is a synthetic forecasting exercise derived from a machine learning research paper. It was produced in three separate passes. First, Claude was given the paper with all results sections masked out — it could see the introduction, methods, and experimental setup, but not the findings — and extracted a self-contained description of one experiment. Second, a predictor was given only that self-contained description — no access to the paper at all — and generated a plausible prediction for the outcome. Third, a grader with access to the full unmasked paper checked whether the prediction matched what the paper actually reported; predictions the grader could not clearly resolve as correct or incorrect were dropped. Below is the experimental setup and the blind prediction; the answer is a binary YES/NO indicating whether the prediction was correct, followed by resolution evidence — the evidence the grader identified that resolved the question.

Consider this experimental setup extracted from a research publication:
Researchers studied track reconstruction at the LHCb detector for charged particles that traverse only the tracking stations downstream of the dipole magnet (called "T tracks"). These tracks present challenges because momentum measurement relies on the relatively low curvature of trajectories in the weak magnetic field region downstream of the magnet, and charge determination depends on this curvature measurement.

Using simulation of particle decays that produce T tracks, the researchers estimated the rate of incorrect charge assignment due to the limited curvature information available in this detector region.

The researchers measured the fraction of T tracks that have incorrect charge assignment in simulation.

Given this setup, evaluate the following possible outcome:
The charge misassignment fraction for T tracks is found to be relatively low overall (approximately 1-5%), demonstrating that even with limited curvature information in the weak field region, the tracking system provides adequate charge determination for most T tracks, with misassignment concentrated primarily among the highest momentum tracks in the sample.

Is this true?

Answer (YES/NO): NO